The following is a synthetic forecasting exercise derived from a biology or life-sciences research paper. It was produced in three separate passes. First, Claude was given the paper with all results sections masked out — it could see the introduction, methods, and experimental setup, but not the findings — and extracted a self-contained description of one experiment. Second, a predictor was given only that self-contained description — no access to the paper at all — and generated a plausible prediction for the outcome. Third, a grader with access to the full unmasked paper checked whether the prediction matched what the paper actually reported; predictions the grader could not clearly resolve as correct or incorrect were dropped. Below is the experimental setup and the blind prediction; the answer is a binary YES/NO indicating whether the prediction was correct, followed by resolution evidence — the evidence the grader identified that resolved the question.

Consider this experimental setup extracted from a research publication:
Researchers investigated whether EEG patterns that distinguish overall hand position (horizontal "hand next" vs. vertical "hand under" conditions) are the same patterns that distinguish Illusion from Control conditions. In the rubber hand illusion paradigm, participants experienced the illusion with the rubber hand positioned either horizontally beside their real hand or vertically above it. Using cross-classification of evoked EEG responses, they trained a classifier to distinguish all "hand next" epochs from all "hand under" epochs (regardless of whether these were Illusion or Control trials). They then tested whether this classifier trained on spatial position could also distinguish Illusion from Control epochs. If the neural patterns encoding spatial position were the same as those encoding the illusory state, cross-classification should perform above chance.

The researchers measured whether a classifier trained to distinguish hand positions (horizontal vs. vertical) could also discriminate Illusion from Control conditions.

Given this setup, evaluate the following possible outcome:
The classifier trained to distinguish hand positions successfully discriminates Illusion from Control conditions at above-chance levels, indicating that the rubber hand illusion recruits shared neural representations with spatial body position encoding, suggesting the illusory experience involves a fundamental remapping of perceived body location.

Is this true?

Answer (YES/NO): NO